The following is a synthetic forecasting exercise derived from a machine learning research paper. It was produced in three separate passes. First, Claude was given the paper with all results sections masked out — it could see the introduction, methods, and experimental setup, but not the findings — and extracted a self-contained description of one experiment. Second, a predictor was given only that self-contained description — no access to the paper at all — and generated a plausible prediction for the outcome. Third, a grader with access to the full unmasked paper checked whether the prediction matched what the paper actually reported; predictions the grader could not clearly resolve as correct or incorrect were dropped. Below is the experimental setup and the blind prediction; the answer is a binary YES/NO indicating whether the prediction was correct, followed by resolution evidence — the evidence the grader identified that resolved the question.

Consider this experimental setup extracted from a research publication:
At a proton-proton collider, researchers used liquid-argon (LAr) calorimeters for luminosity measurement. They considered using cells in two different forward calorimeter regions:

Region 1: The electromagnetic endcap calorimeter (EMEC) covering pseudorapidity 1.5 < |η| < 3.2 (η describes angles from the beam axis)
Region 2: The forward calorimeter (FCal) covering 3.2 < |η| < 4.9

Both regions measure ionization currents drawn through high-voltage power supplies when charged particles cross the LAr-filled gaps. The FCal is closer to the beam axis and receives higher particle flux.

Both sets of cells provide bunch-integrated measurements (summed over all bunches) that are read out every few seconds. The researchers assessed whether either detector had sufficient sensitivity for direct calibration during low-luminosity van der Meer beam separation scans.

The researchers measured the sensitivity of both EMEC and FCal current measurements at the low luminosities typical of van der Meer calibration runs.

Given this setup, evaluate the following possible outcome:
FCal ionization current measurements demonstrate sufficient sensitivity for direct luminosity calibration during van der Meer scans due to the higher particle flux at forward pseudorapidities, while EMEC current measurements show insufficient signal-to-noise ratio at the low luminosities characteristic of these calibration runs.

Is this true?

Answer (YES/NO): NO